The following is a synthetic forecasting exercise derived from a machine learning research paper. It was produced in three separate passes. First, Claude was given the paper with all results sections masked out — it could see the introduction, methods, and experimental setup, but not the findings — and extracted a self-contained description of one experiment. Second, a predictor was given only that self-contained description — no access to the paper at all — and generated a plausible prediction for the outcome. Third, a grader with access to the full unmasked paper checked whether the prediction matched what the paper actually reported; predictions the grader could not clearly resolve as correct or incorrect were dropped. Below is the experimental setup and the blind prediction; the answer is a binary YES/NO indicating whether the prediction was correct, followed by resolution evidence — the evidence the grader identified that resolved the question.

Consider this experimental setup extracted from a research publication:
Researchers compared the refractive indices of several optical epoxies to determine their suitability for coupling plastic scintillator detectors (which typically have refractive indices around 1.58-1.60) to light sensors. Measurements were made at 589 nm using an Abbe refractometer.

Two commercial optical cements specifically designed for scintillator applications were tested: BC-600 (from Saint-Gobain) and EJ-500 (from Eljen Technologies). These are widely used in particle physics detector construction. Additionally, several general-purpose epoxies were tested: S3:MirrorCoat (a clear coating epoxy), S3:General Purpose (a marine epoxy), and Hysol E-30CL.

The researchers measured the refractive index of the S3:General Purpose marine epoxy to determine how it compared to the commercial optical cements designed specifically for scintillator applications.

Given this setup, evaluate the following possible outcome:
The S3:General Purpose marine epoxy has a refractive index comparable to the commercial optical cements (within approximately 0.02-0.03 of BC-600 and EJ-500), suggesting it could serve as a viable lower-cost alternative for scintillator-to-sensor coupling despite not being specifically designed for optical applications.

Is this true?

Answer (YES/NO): YES